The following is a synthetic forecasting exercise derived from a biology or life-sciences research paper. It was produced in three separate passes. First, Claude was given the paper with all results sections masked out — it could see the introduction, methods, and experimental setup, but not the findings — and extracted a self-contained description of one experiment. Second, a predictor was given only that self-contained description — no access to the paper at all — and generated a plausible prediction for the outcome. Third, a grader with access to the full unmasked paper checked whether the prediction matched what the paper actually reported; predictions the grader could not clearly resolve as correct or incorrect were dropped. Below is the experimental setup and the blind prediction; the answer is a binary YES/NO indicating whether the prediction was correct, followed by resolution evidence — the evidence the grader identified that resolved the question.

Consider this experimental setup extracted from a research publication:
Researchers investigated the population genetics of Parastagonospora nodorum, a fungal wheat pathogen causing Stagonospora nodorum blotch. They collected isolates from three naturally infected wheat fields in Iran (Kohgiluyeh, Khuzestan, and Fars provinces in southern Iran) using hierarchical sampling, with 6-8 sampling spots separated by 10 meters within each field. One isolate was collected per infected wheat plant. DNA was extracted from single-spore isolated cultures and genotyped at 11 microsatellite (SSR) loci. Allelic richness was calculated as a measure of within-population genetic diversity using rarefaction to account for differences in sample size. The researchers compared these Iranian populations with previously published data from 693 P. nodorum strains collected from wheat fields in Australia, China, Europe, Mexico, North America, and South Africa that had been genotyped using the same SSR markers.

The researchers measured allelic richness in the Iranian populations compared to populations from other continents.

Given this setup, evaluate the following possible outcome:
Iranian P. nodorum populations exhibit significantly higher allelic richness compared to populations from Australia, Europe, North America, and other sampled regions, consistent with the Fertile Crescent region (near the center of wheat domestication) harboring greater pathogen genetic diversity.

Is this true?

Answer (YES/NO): YES